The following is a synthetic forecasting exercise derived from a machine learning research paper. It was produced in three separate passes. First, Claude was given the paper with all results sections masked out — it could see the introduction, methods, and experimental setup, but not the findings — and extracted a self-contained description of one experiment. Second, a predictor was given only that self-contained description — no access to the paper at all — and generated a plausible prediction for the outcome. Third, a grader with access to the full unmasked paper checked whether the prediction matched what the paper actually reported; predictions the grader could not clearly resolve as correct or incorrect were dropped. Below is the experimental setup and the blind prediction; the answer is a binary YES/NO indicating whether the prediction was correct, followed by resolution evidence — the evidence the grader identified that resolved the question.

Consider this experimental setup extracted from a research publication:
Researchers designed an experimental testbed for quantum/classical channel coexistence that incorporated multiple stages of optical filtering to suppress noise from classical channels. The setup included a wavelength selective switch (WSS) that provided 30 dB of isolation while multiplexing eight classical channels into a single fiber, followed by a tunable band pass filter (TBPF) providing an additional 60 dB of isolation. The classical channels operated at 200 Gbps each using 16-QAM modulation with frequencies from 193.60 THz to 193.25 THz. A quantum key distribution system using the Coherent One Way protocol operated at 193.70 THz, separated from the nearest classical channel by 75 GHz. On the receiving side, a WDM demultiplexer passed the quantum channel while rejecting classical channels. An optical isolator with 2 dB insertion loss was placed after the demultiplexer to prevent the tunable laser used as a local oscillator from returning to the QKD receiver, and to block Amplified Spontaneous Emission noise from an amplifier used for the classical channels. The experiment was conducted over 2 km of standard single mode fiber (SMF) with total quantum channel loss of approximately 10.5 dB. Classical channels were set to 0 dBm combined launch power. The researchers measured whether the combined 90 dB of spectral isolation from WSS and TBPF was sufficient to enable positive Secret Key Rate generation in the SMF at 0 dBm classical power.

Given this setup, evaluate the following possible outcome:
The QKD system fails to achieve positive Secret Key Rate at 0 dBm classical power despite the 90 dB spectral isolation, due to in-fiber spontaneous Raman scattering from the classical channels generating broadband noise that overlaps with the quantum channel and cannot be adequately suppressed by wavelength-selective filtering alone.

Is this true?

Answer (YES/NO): YES